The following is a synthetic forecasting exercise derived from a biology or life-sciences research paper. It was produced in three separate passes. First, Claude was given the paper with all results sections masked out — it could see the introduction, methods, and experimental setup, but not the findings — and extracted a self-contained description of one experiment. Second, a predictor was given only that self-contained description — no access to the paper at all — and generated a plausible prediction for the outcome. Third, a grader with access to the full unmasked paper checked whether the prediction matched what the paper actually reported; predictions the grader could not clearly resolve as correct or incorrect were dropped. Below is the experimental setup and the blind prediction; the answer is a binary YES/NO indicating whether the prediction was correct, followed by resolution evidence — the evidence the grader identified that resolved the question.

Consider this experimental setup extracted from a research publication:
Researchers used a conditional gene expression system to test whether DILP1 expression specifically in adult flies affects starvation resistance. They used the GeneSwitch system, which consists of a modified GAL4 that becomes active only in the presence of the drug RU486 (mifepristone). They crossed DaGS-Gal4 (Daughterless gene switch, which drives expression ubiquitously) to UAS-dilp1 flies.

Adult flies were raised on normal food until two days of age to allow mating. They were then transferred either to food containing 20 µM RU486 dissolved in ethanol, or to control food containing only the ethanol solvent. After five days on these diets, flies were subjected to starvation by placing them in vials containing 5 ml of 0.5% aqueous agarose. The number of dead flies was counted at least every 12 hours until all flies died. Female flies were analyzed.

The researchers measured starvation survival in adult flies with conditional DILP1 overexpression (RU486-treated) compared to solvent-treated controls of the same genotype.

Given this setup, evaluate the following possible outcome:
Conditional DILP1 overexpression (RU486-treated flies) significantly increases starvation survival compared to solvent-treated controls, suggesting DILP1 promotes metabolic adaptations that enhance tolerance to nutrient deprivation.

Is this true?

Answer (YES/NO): NO